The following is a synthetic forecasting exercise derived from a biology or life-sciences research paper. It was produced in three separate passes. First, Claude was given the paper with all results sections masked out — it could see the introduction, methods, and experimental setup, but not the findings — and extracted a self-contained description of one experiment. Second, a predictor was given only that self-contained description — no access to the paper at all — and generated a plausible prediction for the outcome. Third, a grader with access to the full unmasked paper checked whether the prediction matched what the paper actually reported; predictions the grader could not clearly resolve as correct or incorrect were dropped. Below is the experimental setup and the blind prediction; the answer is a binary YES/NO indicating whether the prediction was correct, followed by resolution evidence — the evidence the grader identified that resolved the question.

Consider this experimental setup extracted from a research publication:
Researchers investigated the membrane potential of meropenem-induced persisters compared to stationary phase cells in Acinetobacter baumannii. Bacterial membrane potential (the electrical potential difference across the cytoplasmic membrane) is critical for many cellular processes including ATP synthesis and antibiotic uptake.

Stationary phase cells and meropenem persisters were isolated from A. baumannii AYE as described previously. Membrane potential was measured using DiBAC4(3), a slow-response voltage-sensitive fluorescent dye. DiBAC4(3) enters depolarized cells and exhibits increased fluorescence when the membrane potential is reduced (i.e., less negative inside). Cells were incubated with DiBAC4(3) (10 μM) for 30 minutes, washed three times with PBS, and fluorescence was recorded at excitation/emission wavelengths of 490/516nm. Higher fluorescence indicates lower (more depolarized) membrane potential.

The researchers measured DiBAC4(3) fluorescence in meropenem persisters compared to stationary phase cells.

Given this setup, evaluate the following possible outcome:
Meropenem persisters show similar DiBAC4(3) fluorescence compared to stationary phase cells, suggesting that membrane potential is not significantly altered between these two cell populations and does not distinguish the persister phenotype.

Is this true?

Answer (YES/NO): NO